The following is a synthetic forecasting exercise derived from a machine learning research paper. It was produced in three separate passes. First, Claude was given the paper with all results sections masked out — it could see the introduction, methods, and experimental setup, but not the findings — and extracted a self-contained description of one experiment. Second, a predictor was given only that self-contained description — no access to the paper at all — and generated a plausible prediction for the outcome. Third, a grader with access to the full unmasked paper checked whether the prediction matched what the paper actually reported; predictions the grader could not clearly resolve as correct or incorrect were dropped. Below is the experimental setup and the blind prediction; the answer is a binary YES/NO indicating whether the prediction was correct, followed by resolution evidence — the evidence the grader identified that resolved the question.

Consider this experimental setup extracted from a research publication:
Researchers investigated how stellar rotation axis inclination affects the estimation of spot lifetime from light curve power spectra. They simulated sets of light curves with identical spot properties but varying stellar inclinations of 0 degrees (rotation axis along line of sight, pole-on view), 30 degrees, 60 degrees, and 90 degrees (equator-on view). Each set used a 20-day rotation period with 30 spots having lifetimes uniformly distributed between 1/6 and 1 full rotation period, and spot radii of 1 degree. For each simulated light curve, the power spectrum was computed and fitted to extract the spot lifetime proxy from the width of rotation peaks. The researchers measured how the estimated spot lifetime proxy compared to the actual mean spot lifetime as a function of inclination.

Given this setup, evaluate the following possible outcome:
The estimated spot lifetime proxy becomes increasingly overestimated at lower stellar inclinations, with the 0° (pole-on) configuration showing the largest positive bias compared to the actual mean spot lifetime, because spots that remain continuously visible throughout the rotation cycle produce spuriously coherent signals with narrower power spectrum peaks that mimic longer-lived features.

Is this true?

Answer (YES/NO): NO